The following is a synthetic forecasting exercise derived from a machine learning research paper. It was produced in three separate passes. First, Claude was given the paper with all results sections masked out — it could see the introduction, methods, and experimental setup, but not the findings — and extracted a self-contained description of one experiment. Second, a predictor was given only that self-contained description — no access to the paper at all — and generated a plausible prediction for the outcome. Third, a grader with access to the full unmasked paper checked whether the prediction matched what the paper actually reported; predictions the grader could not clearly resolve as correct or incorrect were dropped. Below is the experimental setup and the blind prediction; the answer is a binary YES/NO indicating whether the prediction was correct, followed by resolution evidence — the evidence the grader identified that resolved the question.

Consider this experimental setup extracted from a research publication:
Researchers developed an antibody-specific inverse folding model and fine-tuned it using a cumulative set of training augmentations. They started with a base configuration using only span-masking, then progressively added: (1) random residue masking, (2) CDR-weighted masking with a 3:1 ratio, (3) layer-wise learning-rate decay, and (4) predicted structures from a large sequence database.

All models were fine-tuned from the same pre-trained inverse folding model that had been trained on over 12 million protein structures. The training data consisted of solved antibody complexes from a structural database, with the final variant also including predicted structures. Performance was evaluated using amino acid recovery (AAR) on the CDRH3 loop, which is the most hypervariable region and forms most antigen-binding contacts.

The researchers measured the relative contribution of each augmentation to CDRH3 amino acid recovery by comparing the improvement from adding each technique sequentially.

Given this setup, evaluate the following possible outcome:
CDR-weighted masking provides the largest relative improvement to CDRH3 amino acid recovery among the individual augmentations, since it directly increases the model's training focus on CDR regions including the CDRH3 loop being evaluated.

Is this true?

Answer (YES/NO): NO